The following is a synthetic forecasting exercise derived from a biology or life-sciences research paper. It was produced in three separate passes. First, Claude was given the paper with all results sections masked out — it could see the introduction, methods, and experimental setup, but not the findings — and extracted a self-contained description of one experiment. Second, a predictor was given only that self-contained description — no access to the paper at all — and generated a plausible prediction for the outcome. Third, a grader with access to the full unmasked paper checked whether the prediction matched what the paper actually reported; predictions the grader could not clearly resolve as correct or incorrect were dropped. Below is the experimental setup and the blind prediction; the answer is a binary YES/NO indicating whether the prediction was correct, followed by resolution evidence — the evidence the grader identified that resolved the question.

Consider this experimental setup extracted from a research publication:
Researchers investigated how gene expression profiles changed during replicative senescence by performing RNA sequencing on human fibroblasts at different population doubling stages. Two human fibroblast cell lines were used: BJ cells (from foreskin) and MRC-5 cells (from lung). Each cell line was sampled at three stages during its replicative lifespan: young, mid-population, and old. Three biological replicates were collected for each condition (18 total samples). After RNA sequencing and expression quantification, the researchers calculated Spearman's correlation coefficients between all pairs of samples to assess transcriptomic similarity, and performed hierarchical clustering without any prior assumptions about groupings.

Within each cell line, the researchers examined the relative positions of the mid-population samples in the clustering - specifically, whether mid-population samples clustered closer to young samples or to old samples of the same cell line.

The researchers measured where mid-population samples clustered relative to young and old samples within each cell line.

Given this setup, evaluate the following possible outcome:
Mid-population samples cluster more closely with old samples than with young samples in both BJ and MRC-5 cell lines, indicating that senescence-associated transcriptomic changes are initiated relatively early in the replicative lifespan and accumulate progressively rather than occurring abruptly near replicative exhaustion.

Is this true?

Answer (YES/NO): NO